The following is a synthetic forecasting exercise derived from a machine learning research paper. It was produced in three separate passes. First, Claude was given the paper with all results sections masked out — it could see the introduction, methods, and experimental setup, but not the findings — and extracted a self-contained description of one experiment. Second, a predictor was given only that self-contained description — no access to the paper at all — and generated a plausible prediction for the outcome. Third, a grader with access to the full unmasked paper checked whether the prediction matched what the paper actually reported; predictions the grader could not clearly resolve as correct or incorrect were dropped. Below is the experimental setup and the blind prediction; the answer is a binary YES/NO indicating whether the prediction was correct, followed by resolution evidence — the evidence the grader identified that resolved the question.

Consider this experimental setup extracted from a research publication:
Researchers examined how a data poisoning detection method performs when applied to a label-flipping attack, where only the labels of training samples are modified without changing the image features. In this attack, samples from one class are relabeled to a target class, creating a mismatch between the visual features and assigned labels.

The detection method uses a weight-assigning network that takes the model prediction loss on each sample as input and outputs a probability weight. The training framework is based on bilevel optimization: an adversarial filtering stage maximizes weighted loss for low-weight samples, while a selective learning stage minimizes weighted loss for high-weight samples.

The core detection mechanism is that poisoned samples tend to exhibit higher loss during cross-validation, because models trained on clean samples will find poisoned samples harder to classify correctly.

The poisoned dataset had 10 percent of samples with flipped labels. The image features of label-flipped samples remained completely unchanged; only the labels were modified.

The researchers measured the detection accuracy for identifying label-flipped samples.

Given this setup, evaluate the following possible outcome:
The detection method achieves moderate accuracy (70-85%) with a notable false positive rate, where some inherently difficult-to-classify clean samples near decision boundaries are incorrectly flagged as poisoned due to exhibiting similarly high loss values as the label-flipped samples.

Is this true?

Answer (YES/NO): NO